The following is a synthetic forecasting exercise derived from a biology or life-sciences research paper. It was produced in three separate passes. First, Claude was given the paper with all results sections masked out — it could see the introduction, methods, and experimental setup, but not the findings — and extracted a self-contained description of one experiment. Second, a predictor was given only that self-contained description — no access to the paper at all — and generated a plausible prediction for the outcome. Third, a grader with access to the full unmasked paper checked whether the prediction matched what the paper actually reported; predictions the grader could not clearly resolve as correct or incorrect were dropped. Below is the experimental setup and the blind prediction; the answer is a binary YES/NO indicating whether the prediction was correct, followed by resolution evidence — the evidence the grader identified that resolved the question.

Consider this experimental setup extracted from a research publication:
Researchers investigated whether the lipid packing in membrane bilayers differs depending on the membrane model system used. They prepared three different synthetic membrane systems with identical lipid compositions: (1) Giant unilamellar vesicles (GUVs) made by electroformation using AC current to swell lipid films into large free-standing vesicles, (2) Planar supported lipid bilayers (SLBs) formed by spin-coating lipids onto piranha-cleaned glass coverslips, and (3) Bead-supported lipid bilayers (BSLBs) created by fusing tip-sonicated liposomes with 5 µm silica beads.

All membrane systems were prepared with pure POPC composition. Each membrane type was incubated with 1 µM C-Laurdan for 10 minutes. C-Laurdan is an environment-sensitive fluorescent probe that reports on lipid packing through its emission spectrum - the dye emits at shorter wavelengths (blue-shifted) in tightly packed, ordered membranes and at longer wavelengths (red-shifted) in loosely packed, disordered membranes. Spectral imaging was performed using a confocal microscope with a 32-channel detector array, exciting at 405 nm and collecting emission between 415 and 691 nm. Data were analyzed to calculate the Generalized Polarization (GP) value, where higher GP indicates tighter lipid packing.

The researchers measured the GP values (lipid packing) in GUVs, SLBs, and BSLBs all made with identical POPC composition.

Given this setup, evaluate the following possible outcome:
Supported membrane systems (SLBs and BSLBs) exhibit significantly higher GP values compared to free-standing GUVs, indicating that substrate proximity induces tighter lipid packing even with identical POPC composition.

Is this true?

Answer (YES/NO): NO